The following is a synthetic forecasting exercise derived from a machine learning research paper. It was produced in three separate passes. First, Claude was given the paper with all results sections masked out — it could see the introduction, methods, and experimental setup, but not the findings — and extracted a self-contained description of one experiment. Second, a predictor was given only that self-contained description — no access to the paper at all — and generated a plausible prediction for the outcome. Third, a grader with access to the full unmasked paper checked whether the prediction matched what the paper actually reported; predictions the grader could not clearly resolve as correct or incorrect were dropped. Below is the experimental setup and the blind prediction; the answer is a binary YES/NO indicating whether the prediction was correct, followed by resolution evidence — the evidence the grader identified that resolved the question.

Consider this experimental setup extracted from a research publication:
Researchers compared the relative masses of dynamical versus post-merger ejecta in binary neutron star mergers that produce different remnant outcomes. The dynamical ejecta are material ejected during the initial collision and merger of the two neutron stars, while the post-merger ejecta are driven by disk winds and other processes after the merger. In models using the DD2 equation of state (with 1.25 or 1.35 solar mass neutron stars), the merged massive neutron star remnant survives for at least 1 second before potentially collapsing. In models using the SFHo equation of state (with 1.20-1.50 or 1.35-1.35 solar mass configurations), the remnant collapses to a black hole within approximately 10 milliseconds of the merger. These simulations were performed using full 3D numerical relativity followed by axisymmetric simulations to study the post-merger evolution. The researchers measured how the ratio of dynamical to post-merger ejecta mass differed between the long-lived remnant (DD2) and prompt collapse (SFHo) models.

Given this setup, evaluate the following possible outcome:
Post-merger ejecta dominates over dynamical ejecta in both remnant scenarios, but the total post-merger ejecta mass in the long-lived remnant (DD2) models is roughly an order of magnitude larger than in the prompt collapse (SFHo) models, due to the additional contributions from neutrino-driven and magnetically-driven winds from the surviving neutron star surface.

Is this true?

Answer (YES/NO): NO